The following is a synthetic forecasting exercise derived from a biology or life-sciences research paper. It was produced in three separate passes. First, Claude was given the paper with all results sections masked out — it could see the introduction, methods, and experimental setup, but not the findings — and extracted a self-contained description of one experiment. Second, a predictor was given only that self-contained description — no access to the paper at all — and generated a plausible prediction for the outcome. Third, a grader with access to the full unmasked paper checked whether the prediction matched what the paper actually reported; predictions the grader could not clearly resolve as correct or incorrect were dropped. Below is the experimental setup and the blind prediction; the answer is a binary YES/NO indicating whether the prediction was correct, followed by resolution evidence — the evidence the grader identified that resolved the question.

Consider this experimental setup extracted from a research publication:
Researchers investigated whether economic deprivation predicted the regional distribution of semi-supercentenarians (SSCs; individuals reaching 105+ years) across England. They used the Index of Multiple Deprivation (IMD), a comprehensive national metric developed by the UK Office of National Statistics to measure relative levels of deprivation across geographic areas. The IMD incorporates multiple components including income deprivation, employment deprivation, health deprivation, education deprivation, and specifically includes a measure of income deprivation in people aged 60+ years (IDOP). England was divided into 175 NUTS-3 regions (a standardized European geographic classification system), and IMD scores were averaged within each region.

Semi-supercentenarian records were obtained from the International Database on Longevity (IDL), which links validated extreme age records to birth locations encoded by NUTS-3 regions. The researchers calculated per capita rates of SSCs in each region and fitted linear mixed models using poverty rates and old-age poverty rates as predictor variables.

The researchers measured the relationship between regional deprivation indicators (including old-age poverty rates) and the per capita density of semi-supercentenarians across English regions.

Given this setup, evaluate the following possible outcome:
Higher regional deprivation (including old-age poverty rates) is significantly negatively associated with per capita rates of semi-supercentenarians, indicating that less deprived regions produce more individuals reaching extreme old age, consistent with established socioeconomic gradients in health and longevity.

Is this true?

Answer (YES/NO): NO